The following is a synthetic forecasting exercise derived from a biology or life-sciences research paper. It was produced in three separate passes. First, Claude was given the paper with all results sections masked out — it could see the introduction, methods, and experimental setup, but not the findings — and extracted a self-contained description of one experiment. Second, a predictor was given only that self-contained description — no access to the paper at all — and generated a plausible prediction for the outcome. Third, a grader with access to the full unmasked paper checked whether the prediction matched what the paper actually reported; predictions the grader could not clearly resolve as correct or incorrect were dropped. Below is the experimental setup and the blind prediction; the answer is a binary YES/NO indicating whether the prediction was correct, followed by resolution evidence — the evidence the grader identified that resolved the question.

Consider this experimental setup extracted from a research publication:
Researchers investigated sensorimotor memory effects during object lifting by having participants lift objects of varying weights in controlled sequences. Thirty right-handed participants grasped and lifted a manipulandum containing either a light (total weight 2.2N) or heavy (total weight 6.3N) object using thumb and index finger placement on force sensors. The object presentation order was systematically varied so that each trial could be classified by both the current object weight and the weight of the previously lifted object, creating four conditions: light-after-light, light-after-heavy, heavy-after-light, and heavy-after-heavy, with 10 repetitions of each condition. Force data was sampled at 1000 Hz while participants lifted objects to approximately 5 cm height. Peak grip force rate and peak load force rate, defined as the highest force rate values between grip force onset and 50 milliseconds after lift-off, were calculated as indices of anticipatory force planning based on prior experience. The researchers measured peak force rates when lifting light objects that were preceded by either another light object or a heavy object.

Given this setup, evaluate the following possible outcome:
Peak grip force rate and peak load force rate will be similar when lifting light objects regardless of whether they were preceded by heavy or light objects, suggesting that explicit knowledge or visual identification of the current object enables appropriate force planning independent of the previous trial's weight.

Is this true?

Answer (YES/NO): NO